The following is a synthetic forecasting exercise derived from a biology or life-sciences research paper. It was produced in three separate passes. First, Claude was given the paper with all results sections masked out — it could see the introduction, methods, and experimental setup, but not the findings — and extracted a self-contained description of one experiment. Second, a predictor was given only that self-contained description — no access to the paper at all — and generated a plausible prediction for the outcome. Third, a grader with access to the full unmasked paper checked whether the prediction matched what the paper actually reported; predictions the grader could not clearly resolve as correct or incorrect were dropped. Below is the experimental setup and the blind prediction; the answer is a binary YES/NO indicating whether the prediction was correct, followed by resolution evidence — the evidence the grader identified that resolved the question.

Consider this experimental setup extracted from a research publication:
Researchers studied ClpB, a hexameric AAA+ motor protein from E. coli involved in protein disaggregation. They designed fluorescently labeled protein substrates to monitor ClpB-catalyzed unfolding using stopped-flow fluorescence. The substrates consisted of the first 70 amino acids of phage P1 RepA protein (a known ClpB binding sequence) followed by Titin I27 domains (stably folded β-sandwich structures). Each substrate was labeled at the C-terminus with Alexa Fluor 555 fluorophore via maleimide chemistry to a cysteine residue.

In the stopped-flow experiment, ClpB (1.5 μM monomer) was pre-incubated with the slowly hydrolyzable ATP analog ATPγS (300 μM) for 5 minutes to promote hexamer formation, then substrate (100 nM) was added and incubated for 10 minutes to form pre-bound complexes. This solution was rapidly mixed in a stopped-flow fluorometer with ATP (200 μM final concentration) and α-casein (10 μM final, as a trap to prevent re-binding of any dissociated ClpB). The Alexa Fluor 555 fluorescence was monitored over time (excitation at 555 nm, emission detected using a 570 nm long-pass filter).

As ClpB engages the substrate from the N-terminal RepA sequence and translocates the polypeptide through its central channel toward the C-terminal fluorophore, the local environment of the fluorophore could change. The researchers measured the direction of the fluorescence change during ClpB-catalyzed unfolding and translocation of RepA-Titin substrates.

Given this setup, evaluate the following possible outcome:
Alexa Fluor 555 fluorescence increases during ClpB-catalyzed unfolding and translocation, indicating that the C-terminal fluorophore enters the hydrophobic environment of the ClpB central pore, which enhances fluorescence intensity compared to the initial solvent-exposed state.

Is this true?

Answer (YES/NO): YES